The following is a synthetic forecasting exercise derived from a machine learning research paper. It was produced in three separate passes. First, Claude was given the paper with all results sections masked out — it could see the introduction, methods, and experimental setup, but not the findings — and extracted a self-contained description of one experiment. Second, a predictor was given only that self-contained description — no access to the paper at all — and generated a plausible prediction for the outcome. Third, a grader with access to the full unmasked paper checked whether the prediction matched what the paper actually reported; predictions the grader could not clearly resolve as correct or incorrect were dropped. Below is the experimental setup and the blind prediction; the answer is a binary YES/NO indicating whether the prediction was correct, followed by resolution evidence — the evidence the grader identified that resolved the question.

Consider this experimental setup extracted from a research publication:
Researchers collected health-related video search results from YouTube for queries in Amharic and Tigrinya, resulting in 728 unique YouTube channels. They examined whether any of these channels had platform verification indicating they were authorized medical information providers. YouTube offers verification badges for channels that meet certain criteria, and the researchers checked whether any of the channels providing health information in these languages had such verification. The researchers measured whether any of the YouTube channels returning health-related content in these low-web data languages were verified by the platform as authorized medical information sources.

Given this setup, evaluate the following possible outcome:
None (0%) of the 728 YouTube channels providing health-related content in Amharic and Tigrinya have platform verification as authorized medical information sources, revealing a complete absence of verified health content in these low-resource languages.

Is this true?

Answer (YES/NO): YES